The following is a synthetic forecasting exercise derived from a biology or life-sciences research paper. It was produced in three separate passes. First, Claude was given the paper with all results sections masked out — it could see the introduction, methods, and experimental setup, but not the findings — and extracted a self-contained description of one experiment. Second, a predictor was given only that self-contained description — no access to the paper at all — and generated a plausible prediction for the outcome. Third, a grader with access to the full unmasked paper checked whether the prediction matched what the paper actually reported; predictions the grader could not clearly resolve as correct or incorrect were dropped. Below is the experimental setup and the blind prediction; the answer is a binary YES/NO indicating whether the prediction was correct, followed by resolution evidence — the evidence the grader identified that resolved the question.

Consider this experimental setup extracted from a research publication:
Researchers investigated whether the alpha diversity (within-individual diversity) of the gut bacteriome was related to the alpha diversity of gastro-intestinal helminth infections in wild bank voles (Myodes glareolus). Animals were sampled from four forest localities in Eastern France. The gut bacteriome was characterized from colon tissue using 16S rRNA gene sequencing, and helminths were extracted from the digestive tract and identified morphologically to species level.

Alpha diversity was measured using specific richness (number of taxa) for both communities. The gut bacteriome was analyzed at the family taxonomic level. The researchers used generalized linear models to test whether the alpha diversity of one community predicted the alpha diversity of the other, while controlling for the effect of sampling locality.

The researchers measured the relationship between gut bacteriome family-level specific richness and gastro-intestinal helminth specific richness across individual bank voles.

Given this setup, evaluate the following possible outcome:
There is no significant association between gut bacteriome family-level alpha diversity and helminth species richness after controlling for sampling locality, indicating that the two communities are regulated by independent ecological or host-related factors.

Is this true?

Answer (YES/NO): NO